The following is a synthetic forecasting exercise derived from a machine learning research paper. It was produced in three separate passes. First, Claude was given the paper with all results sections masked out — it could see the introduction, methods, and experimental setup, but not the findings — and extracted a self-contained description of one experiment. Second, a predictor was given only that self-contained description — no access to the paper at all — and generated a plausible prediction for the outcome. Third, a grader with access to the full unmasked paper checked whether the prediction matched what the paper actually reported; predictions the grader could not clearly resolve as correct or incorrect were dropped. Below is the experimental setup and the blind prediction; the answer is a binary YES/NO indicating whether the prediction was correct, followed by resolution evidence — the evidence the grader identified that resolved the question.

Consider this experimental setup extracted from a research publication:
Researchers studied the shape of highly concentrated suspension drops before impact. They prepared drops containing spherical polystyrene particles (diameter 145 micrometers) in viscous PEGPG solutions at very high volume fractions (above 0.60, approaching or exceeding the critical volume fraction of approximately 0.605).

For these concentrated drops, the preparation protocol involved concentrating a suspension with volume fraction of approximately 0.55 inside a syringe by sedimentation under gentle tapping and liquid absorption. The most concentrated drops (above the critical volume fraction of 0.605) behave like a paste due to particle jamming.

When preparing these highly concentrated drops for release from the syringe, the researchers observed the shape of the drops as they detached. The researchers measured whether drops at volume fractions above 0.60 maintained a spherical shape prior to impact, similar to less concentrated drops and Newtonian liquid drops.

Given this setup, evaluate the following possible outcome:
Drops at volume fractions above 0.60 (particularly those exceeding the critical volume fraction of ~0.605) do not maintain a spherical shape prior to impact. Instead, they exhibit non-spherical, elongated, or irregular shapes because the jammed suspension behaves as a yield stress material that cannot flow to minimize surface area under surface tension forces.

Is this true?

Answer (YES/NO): YES